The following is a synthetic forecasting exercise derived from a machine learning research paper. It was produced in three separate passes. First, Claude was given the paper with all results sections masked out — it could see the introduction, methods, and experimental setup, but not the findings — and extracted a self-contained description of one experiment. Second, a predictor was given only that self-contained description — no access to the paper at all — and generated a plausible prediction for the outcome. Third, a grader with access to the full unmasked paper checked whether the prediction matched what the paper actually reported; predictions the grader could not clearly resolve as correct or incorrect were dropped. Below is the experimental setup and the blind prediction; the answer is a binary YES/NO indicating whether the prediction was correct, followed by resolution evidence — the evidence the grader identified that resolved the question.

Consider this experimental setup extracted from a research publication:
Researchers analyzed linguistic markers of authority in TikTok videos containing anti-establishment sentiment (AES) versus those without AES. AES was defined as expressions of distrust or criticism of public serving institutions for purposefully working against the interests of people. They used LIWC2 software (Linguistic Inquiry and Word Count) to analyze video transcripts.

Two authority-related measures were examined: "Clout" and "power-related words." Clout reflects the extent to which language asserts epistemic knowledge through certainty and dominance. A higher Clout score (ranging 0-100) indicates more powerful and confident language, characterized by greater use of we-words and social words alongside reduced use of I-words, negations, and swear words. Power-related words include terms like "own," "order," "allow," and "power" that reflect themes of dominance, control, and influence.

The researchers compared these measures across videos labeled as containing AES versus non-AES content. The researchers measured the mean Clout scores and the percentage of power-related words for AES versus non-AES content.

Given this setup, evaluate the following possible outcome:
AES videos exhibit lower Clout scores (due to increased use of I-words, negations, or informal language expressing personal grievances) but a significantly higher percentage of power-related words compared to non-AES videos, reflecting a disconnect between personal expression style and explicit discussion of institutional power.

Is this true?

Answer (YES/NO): NO